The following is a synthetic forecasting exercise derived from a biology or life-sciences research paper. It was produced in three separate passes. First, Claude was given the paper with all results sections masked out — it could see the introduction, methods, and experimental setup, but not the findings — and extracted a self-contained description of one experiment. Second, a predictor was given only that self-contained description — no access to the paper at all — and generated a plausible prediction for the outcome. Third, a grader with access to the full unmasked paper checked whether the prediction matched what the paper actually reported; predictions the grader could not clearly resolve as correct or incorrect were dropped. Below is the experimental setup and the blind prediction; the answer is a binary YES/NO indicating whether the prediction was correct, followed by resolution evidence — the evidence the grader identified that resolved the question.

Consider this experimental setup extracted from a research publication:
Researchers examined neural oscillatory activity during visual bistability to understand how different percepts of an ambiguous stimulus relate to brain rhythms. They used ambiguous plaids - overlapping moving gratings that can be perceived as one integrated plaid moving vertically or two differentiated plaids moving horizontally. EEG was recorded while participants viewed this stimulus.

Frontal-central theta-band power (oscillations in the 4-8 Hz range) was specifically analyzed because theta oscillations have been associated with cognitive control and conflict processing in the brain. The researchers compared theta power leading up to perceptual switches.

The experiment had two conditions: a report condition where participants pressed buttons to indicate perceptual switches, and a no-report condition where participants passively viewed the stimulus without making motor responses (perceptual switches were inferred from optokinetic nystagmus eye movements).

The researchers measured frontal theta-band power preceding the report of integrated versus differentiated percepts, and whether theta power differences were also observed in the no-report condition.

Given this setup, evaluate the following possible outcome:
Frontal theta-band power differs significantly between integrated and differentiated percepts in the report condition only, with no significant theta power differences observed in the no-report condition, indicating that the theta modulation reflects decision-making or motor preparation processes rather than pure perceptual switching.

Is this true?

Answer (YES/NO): YES